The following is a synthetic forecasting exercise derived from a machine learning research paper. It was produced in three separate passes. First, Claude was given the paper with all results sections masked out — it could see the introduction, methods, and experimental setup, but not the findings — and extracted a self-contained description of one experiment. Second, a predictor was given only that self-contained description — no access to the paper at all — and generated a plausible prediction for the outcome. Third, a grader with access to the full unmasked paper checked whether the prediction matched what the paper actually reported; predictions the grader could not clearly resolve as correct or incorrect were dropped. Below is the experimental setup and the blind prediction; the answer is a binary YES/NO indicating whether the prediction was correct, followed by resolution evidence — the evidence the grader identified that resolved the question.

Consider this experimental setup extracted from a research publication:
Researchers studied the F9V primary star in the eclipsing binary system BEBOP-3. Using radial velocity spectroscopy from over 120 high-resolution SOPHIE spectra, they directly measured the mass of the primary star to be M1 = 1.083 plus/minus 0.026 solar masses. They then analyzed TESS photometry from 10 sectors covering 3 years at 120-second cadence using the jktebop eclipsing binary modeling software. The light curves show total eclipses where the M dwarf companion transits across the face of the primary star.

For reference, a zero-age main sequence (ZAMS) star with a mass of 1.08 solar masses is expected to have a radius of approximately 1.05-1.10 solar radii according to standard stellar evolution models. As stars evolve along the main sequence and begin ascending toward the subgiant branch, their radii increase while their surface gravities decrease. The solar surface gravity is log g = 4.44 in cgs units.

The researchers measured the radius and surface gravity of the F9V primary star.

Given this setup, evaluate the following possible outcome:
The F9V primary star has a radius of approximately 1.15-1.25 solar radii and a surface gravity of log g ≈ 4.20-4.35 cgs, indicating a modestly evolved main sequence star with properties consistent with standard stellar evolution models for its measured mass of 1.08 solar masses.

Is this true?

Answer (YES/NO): NO